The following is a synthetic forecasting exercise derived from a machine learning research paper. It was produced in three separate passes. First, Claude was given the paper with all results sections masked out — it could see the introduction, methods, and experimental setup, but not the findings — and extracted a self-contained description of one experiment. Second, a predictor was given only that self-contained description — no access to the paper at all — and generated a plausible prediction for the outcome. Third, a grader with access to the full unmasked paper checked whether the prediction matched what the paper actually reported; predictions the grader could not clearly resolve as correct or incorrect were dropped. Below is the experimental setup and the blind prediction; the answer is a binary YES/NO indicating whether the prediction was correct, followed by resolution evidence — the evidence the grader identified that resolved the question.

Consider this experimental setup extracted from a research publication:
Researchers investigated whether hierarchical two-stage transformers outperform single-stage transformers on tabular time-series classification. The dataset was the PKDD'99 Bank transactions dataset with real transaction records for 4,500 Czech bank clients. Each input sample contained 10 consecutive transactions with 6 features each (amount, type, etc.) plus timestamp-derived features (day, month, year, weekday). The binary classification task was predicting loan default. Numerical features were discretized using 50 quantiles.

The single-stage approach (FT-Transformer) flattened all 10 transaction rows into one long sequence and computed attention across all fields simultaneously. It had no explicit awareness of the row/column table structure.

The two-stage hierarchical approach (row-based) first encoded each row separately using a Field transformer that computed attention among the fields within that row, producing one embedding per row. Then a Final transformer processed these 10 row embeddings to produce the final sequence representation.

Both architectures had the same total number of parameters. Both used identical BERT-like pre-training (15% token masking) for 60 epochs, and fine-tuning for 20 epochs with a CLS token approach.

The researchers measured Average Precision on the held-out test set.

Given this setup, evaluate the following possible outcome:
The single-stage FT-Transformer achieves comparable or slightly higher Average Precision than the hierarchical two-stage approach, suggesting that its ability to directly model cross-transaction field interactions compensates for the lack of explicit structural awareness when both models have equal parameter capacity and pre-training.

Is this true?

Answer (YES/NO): NO